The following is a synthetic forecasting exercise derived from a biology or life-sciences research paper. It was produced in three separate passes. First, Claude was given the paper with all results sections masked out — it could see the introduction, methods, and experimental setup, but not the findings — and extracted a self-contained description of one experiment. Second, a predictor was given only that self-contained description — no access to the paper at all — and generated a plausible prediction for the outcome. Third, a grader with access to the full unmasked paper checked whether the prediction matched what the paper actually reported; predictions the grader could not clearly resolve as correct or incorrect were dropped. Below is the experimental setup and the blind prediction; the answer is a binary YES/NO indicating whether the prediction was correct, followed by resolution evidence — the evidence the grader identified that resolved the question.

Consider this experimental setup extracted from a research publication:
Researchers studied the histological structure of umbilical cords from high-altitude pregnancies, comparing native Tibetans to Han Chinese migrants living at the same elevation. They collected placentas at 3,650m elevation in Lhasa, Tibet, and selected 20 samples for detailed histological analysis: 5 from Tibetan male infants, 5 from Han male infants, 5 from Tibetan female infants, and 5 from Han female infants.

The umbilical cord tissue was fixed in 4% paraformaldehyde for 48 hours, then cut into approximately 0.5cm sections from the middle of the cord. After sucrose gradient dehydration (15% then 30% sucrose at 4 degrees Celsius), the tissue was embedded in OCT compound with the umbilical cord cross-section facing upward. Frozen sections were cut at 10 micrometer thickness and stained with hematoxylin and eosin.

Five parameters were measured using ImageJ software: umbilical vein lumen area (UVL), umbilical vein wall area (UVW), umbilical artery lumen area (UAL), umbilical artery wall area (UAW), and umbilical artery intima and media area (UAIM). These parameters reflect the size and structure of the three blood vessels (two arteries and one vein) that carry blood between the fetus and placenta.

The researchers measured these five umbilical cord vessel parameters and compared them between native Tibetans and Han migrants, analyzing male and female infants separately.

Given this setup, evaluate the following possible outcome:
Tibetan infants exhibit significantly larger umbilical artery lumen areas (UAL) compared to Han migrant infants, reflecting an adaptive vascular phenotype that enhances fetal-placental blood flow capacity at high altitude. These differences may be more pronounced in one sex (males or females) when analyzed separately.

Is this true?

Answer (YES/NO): NO